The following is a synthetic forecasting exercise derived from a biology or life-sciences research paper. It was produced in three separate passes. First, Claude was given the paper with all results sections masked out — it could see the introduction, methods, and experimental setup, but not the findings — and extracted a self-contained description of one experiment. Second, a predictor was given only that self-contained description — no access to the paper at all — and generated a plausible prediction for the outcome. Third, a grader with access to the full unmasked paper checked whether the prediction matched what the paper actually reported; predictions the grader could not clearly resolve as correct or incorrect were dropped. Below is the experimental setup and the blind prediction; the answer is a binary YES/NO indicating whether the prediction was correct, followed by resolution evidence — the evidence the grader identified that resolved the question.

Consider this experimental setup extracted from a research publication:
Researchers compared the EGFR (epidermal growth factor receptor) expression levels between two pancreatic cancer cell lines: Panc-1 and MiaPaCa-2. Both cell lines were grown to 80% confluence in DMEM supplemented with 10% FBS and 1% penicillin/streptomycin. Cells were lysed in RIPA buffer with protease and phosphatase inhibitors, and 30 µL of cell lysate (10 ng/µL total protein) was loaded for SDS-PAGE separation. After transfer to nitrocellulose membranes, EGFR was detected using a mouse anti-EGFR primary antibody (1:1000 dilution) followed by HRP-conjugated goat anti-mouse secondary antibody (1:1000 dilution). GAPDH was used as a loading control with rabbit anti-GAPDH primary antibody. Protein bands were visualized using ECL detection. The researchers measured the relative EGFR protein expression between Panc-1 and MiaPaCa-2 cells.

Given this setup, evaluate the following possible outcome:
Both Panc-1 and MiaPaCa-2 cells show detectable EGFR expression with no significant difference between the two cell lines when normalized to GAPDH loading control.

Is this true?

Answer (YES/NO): NO